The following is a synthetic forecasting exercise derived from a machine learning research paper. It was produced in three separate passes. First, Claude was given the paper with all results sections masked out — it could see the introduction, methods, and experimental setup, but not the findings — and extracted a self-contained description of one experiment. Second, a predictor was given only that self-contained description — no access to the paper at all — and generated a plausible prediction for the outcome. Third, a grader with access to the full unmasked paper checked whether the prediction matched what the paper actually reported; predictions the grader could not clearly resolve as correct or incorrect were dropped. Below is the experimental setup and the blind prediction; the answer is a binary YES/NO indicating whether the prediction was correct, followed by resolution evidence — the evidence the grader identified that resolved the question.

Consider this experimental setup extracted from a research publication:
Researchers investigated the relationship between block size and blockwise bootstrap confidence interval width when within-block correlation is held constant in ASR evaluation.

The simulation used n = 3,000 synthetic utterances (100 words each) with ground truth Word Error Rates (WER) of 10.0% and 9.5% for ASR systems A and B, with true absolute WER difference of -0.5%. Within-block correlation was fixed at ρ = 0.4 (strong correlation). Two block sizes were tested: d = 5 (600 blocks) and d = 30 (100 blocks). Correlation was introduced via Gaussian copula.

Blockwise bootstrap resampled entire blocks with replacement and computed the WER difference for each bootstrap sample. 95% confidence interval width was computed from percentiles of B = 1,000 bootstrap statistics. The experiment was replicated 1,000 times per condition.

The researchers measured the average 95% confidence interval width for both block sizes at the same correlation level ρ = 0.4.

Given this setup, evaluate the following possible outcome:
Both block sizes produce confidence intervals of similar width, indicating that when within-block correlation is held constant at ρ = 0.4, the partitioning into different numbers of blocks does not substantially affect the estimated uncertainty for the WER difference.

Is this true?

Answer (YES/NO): NO